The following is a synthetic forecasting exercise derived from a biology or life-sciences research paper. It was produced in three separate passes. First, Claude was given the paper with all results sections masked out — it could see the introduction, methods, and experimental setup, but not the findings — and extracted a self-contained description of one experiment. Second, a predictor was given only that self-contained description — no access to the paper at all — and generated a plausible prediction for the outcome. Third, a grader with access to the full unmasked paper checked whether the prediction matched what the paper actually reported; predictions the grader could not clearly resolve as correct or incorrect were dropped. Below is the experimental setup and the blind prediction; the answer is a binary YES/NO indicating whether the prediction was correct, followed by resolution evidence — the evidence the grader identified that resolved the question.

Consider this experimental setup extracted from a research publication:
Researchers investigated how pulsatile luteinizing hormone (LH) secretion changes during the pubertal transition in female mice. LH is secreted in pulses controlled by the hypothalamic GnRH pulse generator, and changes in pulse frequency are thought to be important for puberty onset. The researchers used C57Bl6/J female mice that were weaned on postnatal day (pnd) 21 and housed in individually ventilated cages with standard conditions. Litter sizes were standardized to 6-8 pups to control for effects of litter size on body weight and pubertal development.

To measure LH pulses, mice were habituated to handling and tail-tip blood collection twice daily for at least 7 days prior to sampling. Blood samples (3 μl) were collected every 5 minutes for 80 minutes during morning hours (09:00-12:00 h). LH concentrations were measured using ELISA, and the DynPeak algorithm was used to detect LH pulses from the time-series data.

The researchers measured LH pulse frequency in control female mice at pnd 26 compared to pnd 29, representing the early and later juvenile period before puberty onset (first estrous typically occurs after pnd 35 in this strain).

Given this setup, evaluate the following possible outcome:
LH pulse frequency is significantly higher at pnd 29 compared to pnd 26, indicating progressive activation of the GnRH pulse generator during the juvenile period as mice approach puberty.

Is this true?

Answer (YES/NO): NO